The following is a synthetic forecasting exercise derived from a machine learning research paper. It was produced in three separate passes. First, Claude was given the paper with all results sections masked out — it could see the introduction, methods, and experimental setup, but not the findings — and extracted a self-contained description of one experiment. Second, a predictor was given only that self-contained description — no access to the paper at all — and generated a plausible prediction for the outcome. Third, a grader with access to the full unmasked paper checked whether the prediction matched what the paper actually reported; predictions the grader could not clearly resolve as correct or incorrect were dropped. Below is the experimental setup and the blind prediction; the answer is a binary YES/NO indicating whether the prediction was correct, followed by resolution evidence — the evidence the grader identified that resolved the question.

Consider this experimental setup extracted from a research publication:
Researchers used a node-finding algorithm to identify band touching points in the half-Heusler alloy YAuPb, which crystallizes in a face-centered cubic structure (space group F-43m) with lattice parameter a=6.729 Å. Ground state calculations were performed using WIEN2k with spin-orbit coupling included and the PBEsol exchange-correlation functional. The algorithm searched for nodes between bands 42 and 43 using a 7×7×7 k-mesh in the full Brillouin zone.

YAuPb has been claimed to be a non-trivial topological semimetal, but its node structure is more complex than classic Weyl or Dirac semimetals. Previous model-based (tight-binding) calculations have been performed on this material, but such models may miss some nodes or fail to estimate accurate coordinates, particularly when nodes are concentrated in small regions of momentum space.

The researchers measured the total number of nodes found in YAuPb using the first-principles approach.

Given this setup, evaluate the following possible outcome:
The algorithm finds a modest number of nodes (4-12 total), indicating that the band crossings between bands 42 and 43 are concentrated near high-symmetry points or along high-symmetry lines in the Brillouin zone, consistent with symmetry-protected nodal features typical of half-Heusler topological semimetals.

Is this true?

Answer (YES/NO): NO